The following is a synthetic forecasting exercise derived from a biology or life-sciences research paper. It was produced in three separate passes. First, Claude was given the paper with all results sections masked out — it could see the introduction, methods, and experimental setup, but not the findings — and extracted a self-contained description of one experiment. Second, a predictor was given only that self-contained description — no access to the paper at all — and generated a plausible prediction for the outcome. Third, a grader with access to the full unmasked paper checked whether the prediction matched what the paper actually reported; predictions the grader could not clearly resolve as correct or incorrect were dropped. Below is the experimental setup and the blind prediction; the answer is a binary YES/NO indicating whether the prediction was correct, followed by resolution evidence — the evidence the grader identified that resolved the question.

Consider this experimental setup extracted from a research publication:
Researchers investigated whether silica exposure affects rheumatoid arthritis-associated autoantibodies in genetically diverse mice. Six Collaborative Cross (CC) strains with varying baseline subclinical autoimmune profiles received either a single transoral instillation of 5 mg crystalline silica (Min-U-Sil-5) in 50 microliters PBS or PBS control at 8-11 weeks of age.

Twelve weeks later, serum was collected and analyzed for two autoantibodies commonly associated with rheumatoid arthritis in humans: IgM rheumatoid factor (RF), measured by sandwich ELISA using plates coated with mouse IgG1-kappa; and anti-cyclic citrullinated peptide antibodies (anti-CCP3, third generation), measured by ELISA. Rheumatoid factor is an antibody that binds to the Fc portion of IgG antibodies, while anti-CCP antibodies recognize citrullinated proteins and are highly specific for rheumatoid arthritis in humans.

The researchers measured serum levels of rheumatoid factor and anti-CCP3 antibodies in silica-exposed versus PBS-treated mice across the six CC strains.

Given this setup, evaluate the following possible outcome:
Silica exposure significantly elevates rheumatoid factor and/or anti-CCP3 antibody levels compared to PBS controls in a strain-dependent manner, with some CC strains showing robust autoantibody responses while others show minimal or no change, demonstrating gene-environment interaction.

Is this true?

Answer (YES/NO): YES